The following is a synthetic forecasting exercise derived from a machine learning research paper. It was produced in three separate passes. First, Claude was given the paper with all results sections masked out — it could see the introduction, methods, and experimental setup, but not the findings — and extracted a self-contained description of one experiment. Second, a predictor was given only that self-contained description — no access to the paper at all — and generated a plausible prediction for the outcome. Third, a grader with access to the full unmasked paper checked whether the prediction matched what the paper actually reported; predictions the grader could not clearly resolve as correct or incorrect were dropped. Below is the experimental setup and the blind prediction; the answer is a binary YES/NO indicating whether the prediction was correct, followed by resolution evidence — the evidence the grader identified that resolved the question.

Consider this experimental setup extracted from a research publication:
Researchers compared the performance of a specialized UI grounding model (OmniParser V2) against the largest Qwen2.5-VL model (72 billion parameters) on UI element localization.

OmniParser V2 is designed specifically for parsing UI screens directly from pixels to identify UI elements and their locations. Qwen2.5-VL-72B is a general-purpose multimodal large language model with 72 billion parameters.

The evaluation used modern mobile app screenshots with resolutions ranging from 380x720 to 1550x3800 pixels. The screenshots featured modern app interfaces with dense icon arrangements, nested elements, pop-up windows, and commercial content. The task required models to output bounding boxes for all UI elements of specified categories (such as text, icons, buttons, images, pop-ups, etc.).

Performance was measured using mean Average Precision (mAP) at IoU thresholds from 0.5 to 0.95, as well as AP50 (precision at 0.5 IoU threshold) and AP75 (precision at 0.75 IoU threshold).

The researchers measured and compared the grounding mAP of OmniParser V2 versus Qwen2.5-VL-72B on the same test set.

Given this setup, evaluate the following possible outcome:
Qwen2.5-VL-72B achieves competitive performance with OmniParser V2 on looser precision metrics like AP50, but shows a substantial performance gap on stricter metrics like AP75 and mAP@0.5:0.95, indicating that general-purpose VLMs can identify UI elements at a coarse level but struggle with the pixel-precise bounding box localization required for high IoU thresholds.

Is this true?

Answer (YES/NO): NO